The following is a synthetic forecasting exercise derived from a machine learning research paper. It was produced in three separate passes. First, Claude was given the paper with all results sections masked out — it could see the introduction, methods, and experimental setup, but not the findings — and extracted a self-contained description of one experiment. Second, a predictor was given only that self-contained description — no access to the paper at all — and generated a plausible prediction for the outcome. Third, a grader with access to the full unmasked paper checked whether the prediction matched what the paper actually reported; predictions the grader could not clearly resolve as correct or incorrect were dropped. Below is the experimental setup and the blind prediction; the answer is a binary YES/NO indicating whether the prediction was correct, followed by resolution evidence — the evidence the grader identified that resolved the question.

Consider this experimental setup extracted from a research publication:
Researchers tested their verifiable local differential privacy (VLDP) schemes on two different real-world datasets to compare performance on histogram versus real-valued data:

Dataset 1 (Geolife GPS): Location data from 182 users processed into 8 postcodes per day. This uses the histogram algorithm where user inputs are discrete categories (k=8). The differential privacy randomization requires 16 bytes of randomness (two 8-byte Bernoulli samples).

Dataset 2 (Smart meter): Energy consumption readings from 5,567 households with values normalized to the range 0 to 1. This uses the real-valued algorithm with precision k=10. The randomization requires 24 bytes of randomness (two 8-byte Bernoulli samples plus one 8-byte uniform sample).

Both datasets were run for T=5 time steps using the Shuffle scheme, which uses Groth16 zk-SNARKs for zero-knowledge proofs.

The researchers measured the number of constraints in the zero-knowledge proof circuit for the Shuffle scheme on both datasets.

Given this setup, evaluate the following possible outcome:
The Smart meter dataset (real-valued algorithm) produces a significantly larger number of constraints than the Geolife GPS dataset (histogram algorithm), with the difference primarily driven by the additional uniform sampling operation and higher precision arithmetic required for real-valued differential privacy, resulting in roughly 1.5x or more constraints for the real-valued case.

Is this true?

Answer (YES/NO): NO